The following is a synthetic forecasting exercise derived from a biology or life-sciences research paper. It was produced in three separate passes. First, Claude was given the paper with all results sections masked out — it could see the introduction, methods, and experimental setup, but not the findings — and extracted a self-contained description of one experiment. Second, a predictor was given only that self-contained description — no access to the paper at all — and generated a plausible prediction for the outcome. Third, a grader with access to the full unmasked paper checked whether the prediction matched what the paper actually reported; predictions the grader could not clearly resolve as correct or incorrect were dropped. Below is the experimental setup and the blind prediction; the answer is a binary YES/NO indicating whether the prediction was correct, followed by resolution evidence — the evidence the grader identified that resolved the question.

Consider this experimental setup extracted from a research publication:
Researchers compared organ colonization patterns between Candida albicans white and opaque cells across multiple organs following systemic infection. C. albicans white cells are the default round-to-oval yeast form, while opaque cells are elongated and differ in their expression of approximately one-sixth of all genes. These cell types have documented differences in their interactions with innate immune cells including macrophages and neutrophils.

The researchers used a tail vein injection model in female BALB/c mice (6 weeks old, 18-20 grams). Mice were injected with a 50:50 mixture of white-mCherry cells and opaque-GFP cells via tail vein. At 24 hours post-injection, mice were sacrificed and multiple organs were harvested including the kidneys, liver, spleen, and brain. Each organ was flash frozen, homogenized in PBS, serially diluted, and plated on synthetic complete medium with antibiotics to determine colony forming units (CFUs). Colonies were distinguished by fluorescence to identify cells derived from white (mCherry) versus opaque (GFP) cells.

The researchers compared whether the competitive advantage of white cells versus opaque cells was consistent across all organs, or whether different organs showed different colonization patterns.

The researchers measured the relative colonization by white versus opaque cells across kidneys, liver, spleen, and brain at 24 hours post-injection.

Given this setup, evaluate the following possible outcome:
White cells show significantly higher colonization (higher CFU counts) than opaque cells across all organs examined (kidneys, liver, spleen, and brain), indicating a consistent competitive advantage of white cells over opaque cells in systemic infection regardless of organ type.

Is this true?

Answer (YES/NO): NO